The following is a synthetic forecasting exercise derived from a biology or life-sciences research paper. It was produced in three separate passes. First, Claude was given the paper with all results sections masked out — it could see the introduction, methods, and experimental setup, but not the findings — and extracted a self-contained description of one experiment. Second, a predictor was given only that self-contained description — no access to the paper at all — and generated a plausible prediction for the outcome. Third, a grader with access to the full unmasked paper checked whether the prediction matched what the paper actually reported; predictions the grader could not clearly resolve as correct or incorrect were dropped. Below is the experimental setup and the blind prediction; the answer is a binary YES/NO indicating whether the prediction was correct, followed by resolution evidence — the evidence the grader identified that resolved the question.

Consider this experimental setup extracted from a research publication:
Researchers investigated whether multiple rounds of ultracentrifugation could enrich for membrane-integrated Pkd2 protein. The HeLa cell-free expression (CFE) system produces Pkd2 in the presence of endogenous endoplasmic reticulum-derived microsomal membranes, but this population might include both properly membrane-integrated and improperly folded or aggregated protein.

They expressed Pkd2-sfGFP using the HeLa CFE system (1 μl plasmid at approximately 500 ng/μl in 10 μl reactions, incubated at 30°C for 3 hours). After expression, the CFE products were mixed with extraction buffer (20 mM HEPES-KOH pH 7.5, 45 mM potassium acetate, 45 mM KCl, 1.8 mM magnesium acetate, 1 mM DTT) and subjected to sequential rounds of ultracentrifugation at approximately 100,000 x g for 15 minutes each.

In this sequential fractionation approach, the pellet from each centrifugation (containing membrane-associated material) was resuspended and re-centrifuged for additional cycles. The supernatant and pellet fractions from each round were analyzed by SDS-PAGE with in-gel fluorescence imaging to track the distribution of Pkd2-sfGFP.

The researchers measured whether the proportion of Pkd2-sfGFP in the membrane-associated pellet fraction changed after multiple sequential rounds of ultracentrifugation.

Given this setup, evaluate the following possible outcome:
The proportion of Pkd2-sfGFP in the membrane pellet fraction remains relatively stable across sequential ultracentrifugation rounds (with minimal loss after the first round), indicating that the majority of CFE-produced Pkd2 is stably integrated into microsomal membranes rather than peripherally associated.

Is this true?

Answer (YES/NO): YES